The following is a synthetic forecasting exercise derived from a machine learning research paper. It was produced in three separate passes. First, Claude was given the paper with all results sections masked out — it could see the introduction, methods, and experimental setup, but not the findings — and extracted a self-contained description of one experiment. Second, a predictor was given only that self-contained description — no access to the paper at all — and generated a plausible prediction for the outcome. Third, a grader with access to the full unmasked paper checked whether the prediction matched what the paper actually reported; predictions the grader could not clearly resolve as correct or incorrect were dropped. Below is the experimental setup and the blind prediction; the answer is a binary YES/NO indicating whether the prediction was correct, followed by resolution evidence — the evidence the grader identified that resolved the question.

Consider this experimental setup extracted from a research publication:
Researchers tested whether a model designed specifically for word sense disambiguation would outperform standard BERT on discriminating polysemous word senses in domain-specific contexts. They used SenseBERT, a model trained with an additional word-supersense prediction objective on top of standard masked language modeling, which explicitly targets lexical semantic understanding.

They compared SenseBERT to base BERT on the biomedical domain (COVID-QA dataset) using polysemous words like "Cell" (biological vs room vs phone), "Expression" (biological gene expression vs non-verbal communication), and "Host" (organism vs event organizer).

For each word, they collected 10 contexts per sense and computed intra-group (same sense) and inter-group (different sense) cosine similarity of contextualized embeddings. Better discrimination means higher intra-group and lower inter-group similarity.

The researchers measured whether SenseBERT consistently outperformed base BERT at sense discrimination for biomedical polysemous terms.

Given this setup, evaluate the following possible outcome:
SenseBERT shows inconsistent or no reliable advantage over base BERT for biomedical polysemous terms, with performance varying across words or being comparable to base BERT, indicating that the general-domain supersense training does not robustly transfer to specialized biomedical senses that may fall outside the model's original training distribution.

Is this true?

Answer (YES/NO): YES